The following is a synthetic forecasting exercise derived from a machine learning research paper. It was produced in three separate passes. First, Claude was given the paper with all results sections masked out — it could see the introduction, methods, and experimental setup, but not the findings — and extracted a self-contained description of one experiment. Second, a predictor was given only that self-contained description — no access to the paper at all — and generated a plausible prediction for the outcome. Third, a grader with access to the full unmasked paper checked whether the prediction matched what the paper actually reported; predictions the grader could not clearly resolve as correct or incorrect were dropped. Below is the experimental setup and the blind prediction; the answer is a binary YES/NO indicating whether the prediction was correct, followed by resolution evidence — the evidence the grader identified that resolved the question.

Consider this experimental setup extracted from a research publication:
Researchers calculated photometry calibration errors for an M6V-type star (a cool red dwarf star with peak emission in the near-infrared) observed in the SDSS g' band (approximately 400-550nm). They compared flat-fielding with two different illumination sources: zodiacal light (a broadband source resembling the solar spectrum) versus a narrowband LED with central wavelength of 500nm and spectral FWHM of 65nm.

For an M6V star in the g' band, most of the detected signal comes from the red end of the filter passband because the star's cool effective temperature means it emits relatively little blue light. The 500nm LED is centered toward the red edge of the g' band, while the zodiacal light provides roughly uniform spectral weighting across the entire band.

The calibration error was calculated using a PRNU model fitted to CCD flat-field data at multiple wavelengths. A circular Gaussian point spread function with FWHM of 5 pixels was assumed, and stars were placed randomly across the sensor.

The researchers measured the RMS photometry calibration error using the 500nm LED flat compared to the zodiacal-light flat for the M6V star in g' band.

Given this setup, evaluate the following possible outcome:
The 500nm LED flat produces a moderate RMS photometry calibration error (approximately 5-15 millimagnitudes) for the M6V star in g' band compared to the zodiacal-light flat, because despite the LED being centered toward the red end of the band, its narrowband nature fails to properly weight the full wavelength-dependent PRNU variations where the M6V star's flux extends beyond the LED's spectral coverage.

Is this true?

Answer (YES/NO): NO